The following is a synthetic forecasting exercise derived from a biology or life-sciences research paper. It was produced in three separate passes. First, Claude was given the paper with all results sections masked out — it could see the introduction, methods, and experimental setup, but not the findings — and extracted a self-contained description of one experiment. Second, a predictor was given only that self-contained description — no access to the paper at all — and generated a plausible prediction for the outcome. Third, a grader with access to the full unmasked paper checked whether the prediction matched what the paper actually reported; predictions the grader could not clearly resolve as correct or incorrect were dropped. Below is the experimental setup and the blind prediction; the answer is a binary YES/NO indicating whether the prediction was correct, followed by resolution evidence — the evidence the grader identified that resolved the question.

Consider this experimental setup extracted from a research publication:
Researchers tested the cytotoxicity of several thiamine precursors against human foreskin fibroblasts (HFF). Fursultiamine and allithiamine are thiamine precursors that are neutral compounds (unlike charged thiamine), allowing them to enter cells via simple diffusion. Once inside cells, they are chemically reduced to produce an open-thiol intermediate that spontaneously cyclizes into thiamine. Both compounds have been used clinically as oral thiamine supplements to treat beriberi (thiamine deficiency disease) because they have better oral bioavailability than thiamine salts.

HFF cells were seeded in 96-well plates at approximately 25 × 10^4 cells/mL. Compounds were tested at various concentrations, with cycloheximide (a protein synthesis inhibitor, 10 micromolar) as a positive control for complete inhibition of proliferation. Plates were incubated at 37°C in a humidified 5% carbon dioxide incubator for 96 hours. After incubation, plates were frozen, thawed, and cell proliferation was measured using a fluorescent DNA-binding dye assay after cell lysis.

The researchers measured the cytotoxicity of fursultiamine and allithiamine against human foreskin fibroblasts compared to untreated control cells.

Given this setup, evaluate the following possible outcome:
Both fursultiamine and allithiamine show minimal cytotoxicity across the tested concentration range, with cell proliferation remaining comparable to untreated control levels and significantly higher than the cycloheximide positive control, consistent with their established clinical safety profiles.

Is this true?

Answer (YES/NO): NO